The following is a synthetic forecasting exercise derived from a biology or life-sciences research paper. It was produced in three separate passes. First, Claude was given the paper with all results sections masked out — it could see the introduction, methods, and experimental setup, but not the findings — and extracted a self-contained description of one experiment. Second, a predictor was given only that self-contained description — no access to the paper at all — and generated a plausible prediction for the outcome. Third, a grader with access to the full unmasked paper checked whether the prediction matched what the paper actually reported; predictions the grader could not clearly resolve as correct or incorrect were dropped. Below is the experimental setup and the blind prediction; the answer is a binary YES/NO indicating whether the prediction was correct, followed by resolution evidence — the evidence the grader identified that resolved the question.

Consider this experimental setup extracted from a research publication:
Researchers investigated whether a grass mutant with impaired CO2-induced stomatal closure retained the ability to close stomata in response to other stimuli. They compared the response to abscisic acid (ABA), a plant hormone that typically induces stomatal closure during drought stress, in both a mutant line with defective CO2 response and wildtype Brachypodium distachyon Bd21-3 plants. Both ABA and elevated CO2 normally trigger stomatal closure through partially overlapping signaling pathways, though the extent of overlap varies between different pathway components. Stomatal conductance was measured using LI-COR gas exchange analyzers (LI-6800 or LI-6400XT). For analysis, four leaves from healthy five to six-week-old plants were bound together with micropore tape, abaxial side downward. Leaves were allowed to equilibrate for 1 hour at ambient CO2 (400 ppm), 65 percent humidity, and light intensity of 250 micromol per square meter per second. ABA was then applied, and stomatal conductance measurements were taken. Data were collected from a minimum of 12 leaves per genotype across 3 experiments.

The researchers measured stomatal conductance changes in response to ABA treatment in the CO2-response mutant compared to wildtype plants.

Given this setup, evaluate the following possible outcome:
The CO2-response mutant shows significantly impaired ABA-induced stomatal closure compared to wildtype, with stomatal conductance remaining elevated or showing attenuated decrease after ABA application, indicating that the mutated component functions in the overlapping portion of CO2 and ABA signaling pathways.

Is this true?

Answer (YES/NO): NO